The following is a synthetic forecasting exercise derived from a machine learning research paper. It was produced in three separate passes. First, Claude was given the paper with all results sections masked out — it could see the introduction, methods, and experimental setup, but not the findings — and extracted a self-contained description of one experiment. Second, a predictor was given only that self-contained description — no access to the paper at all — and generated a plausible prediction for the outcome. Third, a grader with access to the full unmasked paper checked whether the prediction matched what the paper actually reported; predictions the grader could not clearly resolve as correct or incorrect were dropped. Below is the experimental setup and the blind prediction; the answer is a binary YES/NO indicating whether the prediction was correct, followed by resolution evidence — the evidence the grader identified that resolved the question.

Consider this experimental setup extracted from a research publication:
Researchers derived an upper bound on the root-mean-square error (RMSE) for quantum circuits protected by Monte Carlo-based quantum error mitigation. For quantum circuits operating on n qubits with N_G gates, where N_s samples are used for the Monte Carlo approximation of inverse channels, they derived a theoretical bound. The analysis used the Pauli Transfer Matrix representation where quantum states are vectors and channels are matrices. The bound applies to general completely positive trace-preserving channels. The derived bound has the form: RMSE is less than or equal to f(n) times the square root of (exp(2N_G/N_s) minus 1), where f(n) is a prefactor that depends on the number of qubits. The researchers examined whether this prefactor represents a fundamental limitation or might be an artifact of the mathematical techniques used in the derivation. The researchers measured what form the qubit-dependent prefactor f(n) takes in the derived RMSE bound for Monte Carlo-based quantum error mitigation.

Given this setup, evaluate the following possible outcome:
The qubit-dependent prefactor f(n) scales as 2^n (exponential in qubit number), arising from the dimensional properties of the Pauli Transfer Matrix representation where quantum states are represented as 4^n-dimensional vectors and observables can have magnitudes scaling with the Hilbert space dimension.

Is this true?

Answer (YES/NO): NO